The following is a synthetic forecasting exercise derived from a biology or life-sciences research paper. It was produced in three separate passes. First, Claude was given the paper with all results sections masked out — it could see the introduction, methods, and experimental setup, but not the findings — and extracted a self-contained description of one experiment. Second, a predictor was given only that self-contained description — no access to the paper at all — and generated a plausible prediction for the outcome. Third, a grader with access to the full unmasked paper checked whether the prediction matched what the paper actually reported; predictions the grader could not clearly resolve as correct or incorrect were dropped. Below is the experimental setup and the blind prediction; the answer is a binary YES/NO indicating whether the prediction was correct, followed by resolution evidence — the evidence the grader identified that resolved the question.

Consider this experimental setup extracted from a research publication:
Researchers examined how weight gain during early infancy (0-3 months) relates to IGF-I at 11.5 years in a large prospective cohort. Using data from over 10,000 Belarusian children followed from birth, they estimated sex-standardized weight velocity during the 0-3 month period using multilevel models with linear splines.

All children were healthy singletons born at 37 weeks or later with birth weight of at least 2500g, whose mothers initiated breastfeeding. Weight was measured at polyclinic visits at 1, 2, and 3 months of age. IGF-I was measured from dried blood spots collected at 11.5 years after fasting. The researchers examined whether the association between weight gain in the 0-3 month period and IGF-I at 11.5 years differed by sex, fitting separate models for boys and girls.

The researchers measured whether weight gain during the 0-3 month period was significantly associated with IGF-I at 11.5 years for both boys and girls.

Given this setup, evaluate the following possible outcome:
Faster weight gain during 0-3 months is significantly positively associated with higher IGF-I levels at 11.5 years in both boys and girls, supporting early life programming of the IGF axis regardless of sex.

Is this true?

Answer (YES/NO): NO